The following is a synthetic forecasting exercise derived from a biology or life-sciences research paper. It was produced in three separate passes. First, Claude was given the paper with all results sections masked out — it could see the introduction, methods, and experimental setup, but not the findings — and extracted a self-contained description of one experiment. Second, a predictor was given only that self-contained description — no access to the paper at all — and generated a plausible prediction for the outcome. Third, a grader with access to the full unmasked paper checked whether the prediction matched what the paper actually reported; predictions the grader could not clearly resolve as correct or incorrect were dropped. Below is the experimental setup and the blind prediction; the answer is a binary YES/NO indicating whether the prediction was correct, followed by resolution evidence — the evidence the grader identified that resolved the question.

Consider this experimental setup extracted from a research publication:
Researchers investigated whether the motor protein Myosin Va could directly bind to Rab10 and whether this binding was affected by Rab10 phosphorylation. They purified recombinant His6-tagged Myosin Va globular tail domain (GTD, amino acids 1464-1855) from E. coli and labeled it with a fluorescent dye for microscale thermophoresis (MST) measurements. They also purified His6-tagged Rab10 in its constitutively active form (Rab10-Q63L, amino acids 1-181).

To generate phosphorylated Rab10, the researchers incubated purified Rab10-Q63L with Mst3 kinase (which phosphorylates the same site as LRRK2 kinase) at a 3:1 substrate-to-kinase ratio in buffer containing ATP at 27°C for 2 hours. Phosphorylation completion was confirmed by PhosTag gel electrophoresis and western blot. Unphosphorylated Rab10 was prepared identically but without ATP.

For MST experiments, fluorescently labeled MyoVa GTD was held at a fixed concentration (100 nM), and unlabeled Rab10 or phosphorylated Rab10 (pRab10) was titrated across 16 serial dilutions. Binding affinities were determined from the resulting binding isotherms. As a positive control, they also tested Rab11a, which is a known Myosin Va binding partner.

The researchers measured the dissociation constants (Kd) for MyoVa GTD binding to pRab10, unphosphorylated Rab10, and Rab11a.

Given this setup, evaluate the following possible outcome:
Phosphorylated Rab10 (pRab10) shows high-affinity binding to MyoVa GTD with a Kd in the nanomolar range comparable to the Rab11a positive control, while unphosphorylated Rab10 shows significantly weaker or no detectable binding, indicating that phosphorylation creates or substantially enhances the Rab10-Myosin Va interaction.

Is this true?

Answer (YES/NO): YES